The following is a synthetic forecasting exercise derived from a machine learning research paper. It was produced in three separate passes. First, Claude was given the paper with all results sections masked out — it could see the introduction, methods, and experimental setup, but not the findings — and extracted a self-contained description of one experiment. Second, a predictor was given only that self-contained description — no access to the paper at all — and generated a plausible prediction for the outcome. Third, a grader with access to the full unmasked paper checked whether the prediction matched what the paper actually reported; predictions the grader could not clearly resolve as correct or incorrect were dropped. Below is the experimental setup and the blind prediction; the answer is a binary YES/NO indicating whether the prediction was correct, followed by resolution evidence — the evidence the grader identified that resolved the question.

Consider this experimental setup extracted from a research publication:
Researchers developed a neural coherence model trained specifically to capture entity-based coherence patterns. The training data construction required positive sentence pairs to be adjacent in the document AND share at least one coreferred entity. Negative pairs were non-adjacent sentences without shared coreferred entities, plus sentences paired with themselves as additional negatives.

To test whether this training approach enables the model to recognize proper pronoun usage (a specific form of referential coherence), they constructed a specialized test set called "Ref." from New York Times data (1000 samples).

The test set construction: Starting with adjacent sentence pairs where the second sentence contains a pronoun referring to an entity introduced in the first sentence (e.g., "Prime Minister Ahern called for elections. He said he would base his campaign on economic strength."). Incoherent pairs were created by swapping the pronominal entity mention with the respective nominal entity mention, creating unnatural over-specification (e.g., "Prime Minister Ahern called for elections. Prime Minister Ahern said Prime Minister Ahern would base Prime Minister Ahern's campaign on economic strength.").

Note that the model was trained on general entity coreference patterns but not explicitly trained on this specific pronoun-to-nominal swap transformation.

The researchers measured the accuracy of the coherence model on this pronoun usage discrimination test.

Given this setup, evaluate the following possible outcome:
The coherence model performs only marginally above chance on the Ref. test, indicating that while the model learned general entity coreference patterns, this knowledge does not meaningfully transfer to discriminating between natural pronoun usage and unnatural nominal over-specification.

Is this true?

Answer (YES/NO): NO